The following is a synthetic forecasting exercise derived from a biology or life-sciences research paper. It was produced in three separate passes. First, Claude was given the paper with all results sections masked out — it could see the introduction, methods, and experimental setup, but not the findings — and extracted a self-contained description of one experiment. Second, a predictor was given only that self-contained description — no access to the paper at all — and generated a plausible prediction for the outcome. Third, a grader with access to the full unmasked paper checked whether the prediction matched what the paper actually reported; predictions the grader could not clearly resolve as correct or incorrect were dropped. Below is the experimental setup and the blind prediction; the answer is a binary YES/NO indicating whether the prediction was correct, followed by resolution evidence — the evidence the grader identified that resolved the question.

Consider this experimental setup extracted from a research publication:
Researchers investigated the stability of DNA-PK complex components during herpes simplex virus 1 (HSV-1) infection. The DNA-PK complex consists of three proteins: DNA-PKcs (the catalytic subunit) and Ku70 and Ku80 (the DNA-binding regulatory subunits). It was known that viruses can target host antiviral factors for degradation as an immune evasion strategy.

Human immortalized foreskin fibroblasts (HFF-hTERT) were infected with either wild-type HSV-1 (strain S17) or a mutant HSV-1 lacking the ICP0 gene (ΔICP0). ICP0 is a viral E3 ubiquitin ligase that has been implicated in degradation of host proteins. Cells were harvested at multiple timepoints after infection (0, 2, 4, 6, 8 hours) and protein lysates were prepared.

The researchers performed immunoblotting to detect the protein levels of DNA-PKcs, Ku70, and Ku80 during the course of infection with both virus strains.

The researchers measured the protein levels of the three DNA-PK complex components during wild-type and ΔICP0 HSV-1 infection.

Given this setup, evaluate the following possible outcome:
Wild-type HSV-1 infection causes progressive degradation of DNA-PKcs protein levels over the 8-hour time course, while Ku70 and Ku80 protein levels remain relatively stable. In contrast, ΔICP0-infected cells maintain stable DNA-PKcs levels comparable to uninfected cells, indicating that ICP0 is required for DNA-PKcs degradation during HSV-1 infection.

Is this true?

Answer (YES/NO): YES